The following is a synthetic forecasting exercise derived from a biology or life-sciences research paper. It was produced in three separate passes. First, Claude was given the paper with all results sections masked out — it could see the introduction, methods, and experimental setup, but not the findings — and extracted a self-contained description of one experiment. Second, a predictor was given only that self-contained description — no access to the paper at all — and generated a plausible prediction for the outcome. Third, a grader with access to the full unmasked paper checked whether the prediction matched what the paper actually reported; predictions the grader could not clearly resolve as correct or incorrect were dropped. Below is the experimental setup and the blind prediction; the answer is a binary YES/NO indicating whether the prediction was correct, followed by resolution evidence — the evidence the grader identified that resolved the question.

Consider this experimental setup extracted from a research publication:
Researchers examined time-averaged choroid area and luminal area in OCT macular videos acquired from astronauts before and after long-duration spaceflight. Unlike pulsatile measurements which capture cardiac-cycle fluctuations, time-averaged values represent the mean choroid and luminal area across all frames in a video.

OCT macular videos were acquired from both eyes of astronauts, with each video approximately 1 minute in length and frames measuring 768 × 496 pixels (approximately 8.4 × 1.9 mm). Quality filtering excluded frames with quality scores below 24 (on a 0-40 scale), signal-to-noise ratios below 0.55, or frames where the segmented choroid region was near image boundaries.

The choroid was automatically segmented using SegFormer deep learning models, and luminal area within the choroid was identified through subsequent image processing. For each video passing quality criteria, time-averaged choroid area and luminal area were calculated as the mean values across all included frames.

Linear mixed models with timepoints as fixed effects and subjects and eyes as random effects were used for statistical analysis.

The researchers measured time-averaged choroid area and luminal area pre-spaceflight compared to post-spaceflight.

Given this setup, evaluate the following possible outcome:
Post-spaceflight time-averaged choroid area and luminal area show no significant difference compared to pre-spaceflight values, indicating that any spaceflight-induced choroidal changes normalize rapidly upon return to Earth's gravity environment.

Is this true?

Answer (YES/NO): NO